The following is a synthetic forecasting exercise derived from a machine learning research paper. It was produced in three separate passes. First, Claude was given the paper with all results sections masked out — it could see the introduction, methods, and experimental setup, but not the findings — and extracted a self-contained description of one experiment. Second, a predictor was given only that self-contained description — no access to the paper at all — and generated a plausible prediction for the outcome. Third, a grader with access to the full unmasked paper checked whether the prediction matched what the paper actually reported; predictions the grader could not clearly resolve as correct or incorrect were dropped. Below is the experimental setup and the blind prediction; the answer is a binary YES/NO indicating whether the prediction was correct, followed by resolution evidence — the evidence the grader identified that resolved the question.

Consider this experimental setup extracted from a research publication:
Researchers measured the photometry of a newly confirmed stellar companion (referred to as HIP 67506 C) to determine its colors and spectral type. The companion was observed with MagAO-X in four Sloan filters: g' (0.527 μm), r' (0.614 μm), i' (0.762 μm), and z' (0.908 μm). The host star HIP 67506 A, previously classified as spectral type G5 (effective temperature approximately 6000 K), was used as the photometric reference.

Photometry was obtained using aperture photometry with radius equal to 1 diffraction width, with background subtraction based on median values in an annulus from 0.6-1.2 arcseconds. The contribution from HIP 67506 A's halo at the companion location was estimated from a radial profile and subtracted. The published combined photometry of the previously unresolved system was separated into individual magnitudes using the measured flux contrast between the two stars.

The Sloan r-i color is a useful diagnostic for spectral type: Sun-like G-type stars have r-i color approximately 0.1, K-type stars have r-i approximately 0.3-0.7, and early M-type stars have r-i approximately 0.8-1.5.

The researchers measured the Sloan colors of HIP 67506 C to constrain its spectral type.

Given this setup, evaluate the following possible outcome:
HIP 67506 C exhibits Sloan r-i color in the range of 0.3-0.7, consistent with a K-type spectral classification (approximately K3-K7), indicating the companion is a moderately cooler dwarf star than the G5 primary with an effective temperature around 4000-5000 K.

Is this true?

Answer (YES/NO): NO